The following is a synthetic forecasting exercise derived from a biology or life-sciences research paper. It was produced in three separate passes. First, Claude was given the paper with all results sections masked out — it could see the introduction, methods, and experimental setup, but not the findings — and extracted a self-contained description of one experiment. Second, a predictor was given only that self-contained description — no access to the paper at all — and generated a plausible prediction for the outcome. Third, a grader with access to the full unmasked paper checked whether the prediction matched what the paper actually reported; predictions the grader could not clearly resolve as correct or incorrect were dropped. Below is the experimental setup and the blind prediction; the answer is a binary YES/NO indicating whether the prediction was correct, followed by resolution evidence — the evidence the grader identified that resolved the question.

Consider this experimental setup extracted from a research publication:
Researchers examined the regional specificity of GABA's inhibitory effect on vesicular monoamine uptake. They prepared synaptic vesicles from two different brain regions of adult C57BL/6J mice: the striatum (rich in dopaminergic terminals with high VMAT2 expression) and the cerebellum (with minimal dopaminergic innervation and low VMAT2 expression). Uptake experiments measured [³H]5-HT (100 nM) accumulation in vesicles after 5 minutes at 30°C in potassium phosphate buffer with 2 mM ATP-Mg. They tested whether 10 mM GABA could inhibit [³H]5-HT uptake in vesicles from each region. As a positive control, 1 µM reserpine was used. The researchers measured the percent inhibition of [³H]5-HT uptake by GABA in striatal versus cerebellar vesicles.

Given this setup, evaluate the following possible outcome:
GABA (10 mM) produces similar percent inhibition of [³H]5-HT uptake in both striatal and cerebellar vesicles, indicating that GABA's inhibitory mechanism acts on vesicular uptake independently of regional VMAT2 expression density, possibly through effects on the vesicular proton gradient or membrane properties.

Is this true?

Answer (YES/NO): YES